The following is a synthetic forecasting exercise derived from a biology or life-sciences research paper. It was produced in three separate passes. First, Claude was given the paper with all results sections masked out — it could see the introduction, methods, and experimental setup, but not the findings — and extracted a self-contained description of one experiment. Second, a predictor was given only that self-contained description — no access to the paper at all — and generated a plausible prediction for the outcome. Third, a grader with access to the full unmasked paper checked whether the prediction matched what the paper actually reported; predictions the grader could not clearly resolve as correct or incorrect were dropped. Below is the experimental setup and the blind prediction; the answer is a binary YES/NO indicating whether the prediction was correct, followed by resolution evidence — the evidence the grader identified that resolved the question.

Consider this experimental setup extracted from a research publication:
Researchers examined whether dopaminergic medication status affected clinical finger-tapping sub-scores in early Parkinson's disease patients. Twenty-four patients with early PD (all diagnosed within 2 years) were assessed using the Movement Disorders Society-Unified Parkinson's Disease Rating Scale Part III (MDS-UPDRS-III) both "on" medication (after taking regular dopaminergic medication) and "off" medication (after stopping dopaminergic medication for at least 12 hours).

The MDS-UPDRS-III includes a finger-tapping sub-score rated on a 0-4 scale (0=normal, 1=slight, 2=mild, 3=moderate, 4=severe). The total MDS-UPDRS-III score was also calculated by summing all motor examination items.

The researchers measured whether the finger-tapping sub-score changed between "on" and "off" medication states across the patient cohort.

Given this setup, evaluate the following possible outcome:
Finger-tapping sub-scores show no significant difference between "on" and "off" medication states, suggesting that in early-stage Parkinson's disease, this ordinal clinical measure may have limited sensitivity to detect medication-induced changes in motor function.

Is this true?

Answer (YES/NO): YES